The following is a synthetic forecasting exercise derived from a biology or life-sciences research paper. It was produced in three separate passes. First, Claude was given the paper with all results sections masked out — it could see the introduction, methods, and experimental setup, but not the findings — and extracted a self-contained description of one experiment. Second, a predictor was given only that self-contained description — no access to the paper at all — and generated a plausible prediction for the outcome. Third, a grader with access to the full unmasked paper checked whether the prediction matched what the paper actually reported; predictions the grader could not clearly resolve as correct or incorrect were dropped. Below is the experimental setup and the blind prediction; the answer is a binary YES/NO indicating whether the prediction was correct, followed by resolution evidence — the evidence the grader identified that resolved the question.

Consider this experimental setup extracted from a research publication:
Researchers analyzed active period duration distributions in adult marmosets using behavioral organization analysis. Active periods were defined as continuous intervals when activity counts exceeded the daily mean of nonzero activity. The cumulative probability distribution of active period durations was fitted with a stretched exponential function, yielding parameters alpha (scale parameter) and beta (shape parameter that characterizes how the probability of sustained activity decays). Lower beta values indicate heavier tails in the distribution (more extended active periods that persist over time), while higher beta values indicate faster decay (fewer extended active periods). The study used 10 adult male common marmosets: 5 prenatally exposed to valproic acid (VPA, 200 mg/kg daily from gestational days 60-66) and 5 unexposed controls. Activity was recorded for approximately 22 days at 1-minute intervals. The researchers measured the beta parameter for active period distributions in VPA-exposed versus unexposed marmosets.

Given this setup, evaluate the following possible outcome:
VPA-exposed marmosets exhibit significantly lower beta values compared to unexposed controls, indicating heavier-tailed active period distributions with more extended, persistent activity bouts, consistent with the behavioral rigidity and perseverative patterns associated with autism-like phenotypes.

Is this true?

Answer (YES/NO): NO